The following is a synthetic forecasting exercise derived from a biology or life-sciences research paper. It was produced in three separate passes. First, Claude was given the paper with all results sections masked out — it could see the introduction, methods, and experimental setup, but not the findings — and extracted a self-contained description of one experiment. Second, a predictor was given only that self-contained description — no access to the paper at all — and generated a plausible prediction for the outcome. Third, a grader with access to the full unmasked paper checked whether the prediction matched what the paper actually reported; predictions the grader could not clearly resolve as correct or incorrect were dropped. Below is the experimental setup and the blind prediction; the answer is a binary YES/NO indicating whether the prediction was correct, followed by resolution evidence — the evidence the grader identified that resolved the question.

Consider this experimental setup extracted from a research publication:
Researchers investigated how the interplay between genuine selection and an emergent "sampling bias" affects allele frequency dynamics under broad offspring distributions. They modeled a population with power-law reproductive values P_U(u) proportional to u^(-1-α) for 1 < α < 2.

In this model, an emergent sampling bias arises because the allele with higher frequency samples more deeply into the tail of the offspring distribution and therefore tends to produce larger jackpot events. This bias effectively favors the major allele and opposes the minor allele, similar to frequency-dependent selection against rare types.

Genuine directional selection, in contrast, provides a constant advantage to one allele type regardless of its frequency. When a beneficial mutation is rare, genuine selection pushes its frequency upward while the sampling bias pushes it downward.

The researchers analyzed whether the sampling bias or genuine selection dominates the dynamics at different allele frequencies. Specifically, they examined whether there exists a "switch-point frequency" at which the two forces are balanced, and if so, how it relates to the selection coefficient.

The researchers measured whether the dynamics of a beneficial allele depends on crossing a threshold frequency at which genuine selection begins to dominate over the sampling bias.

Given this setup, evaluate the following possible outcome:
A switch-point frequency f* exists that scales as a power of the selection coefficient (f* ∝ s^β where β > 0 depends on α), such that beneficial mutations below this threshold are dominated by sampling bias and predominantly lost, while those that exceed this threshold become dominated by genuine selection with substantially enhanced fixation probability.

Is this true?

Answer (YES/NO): YES